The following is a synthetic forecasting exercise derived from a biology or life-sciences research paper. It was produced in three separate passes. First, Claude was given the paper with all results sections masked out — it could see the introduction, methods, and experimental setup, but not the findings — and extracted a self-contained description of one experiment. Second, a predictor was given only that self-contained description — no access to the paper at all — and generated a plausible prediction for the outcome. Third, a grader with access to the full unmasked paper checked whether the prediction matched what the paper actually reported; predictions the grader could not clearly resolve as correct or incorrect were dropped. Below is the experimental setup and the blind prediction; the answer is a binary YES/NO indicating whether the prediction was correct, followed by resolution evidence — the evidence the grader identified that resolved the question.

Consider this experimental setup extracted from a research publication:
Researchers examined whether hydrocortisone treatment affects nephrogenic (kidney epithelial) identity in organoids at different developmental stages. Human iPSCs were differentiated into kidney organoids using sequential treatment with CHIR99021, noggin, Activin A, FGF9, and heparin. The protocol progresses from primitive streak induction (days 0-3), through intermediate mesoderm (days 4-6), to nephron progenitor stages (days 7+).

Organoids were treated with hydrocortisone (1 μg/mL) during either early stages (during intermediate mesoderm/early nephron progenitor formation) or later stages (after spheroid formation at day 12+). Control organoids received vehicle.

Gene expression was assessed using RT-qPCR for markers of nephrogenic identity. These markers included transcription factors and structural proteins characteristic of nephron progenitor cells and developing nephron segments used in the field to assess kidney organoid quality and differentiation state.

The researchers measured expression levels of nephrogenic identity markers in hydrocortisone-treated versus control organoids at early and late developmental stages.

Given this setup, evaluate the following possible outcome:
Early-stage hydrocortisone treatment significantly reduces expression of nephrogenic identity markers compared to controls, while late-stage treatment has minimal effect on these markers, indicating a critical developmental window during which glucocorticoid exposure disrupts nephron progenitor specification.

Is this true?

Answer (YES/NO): NO